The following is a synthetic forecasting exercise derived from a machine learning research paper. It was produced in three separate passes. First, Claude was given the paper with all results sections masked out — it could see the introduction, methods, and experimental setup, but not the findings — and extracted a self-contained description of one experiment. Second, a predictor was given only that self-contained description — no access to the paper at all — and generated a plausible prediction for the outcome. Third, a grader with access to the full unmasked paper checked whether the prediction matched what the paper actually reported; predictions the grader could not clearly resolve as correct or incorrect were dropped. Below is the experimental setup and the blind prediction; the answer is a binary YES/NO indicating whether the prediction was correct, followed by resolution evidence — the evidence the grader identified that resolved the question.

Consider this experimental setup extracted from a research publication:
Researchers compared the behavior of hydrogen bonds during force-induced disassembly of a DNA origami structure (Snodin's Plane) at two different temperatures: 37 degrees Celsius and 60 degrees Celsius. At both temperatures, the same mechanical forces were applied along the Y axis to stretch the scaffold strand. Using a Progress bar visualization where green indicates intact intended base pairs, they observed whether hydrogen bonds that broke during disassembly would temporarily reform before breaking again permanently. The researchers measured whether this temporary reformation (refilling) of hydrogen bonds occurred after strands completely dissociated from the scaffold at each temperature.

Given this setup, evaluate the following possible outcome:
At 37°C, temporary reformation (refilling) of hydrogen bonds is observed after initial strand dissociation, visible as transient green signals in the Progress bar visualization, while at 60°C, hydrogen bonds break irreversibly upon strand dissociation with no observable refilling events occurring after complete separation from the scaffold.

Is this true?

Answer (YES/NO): NO